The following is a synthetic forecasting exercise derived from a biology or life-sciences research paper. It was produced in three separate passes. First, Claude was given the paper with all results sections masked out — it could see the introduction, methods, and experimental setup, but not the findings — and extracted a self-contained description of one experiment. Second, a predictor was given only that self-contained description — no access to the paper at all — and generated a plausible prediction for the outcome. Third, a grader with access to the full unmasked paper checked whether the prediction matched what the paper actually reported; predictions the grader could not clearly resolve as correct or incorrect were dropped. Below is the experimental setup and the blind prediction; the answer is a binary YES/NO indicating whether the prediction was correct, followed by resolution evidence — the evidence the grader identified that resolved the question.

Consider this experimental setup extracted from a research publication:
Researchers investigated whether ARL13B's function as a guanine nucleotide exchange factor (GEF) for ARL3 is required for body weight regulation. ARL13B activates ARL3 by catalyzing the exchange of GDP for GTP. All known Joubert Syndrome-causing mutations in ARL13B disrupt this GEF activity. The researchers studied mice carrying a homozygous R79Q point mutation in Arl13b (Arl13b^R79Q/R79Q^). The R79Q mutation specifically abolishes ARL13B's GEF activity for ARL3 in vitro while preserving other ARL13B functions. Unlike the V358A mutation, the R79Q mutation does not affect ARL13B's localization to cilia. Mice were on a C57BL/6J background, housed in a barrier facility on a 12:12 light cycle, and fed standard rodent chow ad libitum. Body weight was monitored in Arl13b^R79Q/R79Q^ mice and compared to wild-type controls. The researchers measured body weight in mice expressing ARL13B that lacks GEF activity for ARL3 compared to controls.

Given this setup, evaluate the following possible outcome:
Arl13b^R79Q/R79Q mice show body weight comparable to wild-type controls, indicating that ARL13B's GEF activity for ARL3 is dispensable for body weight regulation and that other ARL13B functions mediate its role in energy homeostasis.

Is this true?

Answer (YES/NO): YES